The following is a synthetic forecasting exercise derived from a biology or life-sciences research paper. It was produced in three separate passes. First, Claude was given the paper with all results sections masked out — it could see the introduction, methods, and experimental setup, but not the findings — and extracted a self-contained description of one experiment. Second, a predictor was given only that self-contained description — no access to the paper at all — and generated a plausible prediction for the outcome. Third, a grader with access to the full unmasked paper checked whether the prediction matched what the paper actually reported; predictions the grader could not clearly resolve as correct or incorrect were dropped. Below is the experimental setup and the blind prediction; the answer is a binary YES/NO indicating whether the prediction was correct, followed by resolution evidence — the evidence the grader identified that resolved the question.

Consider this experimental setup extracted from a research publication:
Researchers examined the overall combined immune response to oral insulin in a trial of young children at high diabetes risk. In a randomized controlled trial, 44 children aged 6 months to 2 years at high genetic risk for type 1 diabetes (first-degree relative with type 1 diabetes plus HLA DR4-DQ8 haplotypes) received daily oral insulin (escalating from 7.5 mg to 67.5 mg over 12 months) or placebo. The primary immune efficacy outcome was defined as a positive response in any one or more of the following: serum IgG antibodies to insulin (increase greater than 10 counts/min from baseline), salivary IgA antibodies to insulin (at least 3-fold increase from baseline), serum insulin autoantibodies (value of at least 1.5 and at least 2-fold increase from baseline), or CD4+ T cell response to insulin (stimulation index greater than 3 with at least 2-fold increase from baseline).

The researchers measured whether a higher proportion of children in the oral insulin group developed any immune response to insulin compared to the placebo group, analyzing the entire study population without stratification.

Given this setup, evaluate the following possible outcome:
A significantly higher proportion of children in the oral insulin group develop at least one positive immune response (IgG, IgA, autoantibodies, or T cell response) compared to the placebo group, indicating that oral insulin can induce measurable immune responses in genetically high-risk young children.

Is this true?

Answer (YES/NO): NO